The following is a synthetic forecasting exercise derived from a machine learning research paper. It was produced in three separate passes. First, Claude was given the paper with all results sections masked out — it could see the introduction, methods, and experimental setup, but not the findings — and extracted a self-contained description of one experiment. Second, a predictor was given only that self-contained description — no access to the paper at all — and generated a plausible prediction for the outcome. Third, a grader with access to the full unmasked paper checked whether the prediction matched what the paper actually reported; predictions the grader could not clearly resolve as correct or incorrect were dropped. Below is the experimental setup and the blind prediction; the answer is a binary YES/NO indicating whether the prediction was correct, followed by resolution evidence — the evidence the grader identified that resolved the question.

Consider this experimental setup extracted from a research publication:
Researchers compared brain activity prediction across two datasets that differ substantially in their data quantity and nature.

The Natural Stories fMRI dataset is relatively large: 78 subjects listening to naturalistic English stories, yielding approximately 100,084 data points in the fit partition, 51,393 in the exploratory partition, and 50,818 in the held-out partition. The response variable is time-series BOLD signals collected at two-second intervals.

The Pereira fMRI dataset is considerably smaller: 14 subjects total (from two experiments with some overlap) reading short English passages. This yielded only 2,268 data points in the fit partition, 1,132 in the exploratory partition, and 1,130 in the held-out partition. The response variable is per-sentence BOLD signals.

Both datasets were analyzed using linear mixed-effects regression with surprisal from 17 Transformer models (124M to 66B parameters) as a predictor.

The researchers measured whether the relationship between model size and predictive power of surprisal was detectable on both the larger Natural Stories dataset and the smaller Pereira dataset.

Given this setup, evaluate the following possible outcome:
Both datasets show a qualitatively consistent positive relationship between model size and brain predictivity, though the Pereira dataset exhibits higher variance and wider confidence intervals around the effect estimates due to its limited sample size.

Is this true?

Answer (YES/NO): NO